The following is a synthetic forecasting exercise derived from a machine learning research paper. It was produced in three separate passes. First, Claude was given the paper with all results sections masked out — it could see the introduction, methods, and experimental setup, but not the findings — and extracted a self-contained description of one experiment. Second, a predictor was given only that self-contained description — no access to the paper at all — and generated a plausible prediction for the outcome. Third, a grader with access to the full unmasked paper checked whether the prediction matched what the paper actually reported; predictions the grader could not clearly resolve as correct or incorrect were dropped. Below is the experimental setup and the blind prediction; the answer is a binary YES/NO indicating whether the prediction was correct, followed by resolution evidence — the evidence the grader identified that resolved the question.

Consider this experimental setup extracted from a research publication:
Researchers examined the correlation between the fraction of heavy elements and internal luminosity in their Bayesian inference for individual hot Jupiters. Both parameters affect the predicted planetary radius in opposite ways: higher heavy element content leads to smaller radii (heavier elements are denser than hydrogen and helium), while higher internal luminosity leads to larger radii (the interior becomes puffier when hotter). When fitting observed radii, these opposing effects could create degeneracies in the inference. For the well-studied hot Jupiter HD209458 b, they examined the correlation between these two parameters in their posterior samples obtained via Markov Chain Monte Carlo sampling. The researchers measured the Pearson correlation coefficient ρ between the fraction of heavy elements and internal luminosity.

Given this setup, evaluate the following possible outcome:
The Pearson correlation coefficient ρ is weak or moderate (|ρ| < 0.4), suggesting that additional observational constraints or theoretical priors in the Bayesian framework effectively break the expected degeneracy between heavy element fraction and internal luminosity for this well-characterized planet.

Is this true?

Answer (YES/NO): NO